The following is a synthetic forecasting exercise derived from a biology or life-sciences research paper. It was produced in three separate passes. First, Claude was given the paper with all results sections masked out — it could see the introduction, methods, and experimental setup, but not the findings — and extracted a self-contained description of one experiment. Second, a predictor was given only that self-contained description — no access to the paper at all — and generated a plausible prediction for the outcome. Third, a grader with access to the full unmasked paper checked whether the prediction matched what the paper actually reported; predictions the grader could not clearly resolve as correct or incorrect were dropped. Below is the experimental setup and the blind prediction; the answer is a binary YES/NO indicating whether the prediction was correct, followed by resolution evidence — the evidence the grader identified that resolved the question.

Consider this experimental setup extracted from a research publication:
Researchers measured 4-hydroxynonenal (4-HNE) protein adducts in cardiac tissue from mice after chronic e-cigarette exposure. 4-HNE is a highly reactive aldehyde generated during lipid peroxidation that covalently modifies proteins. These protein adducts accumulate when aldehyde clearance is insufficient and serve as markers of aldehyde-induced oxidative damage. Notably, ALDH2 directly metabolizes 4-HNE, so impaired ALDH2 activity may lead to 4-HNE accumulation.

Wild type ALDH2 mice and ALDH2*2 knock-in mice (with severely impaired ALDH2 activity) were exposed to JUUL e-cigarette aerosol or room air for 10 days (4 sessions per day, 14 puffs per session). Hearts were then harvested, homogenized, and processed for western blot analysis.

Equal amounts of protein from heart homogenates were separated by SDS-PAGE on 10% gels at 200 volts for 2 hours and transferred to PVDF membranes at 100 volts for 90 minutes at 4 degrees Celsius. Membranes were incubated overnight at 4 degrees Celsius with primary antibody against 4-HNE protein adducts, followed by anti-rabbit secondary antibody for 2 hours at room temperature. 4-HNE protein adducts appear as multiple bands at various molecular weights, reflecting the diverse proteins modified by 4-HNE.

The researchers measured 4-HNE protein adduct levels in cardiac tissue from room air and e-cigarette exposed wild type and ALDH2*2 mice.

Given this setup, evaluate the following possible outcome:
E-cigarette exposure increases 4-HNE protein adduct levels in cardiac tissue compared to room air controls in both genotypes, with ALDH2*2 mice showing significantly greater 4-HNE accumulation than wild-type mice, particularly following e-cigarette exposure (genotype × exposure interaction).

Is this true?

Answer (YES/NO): NO